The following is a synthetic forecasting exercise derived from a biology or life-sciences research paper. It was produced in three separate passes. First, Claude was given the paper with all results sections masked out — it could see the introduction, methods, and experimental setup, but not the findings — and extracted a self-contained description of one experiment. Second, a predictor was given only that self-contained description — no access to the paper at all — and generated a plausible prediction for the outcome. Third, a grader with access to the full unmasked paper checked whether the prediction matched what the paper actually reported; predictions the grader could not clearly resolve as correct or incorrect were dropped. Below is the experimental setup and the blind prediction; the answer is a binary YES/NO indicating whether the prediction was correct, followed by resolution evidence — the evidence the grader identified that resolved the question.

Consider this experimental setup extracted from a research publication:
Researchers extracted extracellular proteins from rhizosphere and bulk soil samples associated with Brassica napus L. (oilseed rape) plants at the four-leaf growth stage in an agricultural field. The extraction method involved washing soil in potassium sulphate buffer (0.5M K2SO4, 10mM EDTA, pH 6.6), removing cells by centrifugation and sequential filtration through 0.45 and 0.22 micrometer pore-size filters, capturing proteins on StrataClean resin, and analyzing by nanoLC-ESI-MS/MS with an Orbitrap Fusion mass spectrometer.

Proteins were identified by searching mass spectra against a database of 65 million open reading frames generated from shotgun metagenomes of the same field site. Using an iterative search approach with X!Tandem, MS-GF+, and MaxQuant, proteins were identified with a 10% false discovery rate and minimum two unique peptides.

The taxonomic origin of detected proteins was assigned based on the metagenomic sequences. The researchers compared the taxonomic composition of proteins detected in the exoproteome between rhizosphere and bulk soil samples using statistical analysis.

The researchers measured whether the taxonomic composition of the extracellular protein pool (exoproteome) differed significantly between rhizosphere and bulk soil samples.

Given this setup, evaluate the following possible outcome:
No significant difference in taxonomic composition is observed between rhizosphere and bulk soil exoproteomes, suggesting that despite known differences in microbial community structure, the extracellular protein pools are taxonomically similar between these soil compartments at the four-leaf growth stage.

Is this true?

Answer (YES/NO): NO